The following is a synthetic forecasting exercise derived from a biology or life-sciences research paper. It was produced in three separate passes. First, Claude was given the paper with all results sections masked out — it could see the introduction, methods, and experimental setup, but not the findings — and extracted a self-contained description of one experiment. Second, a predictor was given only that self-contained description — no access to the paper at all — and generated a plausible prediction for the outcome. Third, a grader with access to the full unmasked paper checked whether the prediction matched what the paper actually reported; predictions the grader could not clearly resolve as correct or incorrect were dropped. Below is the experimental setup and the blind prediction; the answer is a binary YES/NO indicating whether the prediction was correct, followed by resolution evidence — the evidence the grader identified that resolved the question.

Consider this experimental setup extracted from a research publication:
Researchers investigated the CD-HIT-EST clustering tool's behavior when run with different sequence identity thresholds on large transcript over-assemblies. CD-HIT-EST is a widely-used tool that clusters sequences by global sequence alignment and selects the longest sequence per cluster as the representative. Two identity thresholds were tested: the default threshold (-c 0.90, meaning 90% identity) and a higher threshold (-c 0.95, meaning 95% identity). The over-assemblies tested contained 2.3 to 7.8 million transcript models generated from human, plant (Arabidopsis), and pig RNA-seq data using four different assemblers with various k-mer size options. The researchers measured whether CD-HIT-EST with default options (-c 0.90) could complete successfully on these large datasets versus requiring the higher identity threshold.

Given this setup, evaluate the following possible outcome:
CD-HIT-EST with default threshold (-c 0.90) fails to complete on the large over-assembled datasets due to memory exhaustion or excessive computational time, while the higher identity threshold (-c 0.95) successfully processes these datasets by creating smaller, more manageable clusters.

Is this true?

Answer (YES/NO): YES